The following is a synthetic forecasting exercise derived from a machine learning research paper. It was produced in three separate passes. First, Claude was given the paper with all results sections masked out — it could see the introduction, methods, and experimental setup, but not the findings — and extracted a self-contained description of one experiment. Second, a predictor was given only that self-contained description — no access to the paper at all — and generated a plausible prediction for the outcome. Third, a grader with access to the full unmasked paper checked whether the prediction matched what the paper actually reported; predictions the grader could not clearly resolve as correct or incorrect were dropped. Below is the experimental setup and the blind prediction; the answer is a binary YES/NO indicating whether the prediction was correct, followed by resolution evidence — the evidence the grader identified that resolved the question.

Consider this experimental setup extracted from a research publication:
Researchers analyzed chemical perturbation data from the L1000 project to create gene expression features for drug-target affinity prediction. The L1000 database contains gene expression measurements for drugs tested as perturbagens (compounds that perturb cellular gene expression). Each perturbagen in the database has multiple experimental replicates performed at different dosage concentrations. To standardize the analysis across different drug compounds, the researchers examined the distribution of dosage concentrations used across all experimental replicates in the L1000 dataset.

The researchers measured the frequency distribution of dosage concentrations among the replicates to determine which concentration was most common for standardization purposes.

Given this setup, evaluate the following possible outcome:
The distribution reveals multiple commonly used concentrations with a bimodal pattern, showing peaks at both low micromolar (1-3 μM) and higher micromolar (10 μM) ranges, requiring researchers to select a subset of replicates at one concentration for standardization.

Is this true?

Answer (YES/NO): NO